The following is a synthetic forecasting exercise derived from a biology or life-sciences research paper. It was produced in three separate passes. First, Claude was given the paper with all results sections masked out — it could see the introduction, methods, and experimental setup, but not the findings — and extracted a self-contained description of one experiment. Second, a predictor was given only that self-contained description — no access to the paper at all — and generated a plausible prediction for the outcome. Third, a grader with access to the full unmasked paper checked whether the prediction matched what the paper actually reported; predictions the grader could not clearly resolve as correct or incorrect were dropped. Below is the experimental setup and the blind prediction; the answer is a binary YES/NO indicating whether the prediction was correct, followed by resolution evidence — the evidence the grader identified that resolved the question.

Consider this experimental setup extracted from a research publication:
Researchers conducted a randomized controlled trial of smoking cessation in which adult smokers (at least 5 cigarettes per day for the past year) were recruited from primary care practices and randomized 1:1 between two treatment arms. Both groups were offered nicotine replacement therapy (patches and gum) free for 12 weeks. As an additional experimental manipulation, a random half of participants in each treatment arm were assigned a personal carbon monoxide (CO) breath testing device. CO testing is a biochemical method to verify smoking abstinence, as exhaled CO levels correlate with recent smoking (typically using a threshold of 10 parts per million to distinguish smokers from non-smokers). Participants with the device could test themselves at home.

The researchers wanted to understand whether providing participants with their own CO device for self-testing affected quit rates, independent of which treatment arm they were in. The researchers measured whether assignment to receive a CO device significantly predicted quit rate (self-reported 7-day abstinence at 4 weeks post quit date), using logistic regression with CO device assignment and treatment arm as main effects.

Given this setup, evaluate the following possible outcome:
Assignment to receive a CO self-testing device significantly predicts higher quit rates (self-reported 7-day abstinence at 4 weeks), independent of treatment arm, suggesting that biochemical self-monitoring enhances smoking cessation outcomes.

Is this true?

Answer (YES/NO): NO